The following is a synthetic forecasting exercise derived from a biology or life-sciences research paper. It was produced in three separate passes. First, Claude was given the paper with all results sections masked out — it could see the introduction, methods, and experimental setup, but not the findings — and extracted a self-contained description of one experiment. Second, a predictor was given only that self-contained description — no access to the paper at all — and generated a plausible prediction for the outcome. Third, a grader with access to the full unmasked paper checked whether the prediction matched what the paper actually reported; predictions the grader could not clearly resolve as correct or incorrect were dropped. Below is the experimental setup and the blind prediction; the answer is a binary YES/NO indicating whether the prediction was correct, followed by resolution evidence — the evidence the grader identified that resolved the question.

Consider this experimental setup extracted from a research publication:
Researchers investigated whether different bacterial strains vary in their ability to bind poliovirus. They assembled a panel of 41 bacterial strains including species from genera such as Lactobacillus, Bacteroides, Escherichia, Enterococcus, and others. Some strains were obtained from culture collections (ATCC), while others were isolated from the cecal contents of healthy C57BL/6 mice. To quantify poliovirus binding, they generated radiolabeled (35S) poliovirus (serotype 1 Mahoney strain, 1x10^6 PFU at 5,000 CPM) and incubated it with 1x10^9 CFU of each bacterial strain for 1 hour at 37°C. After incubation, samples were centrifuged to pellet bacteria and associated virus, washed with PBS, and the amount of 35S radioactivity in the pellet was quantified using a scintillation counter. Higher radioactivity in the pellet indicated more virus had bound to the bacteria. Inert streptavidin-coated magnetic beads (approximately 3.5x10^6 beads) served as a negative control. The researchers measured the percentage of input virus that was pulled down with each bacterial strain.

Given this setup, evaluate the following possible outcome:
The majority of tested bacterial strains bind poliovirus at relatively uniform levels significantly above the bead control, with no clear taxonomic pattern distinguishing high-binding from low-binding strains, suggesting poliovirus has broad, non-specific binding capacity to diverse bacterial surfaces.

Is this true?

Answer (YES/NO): NO